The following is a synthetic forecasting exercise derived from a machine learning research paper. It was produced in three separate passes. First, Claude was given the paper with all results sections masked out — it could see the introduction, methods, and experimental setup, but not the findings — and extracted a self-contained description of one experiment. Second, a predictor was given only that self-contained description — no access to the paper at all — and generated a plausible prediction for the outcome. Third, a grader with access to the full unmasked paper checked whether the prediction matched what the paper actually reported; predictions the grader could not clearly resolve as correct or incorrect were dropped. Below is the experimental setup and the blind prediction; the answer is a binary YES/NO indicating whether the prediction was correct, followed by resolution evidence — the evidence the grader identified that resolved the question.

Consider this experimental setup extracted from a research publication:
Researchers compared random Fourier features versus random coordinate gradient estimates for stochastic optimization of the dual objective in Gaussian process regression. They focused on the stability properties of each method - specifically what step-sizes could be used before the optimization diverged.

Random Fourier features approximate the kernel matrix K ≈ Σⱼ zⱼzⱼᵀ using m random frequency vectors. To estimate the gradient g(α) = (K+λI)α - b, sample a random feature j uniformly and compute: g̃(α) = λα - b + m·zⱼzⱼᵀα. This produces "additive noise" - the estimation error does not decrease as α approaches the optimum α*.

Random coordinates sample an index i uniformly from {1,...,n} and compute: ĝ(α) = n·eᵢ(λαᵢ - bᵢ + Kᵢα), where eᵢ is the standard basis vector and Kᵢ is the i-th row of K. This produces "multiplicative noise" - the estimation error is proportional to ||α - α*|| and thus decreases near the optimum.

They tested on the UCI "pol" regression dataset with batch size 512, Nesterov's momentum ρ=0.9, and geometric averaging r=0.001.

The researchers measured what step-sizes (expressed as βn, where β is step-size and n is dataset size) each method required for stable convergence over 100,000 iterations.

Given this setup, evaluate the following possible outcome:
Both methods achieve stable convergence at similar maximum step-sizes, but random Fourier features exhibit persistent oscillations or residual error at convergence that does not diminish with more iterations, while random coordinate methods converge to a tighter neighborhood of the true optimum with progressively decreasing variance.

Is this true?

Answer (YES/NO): NO